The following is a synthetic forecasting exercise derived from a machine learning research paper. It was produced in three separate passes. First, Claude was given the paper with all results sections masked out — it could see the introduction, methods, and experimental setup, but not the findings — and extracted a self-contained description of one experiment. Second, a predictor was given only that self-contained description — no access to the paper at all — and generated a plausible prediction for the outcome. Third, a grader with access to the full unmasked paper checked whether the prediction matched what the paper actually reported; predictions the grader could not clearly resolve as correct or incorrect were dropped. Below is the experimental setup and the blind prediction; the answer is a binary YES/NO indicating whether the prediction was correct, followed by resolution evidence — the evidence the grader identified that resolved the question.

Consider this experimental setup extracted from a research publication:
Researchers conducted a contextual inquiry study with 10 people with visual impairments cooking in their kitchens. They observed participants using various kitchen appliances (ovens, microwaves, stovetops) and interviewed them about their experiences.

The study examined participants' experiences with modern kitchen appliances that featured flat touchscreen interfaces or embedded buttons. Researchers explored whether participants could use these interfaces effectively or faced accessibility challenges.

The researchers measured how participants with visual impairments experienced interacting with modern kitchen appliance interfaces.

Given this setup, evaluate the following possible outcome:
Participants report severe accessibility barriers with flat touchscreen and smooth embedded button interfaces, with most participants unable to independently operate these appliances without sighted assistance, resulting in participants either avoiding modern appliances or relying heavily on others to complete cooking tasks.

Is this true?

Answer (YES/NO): NO